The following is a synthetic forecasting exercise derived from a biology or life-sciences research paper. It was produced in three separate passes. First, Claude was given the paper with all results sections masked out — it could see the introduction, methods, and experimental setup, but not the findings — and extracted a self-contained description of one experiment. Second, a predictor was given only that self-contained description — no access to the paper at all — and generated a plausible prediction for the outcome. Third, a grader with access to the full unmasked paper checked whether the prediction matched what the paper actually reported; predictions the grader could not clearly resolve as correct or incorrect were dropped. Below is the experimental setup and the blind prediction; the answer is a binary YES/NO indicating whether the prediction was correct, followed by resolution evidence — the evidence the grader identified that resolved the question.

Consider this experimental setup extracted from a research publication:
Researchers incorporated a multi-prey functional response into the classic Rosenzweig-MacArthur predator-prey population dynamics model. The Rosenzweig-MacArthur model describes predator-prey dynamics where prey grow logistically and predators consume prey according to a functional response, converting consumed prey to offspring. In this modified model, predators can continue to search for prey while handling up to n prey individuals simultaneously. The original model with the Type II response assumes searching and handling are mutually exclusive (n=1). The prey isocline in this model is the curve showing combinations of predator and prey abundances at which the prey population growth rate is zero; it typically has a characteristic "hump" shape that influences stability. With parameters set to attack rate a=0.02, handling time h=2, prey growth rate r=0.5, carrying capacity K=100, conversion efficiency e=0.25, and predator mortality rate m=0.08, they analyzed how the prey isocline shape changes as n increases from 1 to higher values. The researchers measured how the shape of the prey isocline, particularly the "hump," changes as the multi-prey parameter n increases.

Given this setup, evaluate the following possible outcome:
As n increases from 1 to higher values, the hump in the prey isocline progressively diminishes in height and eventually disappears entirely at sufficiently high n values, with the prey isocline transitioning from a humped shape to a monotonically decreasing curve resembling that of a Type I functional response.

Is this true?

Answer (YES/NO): NO